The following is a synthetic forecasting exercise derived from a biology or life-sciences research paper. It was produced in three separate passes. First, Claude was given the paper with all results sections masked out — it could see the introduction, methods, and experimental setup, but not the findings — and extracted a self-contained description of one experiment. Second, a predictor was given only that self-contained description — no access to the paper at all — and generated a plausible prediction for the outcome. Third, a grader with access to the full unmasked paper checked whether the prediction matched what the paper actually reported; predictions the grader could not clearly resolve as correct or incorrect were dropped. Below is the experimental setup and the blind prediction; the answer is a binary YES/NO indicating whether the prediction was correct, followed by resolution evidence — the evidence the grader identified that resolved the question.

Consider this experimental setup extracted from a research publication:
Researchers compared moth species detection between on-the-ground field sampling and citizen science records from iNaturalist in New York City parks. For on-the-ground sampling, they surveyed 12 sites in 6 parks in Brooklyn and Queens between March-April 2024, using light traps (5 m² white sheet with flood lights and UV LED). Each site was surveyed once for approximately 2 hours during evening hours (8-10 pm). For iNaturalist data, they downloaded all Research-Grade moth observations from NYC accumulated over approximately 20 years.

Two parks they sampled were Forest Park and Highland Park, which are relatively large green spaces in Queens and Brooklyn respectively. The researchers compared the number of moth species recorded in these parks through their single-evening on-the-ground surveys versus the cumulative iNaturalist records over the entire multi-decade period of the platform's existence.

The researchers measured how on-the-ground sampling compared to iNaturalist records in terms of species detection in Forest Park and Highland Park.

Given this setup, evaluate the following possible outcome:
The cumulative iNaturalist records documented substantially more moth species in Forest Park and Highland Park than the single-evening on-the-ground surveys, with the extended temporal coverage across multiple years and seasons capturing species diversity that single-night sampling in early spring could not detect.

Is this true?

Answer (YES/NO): NO